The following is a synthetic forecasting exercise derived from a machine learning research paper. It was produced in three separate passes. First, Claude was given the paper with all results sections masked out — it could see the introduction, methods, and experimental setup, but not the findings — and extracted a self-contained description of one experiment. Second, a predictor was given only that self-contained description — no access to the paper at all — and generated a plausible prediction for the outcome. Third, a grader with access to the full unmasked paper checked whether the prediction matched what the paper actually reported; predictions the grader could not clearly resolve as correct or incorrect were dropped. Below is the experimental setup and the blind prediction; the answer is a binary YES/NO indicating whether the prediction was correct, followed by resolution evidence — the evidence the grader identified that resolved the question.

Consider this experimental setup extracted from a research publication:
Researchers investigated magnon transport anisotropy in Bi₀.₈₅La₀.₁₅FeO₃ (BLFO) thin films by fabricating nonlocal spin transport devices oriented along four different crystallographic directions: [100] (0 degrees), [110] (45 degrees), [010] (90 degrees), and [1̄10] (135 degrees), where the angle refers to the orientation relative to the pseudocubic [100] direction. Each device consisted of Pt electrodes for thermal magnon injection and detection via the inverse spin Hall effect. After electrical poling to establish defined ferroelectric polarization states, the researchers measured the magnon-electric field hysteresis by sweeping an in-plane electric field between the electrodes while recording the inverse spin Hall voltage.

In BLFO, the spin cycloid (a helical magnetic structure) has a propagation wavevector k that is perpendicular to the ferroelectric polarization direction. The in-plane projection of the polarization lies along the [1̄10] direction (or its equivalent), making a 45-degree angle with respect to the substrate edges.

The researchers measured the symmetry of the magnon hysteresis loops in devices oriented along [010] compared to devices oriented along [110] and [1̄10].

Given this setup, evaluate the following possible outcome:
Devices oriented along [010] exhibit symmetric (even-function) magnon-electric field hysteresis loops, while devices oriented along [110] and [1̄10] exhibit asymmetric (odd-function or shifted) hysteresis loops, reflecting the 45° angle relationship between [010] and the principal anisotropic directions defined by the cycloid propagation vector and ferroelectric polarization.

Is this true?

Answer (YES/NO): YES